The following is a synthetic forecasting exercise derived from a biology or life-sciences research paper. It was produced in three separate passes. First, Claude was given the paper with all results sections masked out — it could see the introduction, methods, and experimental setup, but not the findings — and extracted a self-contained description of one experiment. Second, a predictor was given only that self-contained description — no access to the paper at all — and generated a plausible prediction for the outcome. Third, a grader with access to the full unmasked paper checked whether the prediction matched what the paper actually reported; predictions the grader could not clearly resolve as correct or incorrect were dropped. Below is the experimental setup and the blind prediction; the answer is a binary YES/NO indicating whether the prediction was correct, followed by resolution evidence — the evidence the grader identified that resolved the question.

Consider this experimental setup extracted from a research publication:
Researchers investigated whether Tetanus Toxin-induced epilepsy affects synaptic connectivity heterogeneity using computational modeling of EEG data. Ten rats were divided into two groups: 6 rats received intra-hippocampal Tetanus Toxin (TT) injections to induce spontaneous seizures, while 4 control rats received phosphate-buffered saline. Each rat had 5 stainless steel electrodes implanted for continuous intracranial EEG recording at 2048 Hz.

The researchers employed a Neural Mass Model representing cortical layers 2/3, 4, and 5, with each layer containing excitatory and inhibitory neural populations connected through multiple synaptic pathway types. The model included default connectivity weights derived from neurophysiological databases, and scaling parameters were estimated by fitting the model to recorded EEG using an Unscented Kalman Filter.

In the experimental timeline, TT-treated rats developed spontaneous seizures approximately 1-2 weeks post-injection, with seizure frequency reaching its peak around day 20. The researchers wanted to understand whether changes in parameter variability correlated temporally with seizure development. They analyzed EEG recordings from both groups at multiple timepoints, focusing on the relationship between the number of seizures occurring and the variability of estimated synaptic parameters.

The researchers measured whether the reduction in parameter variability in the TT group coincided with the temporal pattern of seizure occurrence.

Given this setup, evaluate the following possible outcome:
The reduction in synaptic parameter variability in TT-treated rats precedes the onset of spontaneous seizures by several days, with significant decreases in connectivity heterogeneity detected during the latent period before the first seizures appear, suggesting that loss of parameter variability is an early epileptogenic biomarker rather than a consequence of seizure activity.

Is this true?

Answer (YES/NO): NO